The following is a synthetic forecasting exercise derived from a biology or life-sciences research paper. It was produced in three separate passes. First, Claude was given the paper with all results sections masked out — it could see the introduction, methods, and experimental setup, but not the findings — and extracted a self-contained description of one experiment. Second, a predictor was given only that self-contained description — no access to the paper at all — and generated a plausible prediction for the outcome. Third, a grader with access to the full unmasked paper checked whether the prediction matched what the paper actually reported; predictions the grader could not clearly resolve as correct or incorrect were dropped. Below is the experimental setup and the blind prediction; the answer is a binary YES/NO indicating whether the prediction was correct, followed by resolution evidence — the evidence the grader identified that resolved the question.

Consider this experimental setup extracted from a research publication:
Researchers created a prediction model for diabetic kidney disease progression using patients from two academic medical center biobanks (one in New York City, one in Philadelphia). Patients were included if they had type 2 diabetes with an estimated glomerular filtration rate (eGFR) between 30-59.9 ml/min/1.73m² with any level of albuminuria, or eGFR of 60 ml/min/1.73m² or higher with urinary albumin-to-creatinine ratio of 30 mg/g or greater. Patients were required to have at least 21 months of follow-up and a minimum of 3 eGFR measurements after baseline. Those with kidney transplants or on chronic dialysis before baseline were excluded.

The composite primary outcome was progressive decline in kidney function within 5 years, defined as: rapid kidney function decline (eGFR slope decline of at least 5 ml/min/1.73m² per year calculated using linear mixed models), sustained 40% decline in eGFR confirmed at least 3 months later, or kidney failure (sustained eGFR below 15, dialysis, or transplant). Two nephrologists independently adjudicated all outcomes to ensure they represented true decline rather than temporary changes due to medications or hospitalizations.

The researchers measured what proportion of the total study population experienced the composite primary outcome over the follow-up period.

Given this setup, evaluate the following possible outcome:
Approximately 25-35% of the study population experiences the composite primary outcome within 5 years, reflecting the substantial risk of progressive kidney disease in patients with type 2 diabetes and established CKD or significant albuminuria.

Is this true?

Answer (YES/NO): NO